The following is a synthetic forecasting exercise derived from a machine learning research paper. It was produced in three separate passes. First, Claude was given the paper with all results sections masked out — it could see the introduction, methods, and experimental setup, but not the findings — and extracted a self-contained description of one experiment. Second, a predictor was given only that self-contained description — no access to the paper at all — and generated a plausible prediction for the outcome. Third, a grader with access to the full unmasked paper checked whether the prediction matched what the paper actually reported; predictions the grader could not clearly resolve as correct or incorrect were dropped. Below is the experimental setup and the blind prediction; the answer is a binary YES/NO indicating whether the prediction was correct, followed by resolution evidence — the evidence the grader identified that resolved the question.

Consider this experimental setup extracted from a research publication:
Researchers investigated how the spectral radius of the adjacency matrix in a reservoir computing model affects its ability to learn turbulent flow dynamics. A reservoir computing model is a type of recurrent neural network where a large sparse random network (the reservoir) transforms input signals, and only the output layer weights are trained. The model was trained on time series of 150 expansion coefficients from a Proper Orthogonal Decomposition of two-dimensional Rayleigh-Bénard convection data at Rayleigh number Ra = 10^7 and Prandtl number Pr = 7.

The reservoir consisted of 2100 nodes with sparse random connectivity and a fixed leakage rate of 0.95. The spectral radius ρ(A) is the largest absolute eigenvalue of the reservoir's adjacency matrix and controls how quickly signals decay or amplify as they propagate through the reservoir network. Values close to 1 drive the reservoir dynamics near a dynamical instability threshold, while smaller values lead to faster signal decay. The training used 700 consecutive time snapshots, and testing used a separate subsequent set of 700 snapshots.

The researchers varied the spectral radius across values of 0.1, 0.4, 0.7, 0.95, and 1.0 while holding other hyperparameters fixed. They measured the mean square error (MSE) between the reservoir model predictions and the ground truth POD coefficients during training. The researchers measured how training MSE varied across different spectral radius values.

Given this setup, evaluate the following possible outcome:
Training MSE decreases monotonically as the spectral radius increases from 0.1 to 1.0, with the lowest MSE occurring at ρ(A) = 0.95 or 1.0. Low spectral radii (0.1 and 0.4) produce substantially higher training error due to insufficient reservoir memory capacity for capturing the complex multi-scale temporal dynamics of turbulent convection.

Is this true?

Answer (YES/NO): NO